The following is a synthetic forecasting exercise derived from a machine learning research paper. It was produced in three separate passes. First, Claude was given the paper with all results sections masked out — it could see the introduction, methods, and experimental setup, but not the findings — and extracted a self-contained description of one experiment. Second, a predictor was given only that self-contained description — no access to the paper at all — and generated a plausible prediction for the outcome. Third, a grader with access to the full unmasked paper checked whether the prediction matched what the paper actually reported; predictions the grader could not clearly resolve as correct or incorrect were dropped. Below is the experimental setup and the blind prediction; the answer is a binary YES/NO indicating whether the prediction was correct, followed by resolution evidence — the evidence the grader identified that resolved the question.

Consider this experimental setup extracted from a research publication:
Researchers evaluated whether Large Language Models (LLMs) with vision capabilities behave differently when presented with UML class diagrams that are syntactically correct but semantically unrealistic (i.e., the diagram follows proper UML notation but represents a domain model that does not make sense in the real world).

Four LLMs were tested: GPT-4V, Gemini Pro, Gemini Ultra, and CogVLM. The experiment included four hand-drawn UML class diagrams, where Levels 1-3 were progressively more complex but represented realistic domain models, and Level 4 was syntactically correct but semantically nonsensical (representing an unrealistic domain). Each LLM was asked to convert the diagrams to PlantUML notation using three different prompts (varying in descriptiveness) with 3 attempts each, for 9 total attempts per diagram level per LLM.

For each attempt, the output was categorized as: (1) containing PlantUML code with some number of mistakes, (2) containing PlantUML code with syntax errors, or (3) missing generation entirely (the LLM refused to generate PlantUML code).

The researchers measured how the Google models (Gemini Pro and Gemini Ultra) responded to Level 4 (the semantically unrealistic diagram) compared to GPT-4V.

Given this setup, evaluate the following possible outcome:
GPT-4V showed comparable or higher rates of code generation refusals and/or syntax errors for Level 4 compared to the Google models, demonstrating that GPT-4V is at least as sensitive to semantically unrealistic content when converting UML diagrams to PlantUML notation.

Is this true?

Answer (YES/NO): NO